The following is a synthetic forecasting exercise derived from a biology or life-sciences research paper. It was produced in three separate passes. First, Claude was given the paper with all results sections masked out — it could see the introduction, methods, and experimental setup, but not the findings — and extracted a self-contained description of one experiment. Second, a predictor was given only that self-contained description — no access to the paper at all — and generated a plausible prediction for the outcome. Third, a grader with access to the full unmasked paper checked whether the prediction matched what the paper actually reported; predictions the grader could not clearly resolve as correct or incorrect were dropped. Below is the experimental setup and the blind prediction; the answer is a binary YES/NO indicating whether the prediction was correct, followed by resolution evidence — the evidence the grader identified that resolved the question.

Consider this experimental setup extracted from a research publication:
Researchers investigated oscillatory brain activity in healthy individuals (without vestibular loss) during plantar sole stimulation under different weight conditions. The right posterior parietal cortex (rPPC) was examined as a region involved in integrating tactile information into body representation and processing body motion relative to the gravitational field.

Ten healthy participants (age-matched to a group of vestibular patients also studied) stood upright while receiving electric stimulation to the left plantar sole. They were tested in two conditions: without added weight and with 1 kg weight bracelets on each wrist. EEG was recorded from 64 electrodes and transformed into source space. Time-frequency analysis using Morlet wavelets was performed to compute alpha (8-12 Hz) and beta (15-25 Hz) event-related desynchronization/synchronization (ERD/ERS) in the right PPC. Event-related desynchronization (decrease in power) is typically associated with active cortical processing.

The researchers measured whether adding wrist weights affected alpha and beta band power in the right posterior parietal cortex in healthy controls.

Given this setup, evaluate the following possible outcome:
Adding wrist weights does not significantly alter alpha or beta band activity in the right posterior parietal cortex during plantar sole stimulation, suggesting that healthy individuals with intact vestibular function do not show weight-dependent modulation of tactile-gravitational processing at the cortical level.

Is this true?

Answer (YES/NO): YES